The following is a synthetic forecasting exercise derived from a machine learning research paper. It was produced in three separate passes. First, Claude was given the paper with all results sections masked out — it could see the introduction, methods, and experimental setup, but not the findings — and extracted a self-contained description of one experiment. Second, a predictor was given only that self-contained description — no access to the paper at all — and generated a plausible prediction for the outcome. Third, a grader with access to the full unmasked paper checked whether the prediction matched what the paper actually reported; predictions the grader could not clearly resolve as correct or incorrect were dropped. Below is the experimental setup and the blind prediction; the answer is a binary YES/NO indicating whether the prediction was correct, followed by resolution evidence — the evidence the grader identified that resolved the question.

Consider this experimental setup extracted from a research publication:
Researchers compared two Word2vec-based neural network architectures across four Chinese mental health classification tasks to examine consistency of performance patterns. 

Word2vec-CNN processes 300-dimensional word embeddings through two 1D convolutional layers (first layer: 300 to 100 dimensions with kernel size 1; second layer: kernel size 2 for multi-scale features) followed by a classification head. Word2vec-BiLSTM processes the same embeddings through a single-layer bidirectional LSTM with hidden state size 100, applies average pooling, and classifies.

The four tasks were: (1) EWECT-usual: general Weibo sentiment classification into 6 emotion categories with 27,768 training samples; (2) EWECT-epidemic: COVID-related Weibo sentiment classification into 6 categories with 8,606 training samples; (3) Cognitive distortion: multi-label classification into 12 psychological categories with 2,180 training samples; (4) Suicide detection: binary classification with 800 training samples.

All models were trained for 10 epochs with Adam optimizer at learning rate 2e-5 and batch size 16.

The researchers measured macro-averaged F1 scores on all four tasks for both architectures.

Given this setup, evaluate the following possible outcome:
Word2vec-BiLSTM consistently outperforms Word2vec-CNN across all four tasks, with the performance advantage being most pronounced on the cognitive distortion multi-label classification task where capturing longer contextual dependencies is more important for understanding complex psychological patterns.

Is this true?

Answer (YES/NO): NO